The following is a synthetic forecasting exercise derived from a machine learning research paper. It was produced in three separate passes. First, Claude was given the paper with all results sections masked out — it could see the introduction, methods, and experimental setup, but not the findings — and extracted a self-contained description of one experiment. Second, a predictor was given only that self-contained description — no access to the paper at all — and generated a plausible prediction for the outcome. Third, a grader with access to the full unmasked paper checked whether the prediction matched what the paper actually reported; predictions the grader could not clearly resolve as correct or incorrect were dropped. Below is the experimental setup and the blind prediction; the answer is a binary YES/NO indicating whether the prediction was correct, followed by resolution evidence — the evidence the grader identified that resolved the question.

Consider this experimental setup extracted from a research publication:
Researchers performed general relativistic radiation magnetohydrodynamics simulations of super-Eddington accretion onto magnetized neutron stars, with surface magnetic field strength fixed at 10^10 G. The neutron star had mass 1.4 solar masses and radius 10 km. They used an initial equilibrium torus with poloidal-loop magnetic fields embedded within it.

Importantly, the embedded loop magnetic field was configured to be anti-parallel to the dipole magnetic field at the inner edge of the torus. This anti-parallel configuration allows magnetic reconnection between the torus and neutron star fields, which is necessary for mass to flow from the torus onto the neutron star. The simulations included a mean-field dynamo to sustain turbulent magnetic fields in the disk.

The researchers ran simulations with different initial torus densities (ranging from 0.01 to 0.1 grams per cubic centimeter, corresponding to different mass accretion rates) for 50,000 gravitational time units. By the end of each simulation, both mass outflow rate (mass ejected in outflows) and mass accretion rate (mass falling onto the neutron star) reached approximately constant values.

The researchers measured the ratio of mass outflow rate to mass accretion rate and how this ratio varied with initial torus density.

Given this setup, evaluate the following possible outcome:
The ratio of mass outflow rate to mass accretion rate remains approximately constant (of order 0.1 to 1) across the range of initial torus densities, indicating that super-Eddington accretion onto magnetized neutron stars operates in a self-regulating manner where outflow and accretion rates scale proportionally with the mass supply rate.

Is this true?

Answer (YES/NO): NO